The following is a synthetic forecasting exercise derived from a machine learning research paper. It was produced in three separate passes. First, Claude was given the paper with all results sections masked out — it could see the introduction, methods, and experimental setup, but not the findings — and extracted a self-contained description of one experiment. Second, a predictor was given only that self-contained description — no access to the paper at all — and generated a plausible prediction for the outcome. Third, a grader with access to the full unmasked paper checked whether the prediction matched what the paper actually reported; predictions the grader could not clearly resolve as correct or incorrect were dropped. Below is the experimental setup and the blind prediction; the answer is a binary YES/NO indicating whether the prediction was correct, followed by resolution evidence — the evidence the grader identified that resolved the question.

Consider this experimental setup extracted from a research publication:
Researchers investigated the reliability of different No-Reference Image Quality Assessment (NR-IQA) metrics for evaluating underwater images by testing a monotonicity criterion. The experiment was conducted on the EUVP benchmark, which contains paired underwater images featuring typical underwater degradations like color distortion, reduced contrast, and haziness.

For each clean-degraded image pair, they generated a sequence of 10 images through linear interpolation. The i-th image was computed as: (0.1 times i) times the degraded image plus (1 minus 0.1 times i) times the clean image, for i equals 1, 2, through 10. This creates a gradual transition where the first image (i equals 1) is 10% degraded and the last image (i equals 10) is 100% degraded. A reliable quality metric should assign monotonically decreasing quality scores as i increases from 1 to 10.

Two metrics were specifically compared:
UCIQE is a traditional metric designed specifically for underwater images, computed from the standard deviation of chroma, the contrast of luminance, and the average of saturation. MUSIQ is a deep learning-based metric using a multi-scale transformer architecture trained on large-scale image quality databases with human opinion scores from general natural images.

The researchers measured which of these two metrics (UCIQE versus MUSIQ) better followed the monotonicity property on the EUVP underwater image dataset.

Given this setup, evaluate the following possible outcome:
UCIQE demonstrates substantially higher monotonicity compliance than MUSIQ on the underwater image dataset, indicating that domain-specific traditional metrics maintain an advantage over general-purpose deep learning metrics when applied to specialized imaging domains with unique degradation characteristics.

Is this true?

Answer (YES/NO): NO